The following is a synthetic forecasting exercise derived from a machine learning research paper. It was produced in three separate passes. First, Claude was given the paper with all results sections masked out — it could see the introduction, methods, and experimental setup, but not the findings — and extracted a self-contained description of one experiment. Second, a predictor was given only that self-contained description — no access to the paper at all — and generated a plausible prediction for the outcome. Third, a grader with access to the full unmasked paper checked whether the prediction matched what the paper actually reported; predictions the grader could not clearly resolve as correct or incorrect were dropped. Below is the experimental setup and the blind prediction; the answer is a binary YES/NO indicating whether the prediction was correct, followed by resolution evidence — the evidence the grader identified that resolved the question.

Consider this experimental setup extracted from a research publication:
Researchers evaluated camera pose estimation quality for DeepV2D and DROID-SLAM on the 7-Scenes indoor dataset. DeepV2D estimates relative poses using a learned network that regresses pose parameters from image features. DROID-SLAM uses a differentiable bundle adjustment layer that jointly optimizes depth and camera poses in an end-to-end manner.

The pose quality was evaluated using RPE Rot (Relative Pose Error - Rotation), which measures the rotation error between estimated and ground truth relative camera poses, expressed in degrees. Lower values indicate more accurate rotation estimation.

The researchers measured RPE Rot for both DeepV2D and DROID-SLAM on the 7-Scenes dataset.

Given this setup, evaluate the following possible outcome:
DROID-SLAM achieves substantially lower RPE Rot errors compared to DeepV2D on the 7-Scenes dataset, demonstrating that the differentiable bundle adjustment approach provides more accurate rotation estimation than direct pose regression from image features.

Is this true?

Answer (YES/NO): YES